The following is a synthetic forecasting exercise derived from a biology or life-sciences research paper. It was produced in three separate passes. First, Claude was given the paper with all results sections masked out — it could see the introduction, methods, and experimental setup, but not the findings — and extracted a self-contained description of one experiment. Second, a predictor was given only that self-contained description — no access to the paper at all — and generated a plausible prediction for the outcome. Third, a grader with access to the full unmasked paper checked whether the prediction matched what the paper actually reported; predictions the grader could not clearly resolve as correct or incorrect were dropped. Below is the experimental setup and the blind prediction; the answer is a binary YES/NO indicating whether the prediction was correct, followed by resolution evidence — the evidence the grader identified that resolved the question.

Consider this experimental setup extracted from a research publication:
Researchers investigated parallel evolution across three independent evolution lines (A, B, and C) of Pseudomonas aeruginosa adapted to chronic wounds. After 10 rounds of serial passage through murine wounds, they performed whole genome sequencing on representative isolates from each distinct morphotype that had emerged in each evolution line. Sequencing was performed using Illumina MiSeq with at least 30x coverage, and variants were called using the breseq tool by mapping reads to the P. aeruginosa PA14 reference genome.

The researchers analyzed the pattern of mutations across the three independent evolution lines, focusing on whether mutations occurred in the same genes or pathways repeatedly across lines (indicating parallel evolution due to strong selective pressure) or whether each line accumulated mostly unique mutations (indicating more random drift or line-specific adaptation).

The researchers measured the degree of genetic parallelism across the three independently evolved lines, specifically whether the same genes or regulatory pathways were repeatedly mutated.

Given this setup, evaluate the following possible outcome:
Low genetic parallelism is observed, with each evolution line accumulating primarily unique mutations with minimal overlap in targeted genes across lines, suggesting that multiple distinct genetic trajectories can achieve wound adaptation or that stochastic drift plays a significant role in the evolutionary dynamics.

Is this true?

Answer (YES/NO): NO